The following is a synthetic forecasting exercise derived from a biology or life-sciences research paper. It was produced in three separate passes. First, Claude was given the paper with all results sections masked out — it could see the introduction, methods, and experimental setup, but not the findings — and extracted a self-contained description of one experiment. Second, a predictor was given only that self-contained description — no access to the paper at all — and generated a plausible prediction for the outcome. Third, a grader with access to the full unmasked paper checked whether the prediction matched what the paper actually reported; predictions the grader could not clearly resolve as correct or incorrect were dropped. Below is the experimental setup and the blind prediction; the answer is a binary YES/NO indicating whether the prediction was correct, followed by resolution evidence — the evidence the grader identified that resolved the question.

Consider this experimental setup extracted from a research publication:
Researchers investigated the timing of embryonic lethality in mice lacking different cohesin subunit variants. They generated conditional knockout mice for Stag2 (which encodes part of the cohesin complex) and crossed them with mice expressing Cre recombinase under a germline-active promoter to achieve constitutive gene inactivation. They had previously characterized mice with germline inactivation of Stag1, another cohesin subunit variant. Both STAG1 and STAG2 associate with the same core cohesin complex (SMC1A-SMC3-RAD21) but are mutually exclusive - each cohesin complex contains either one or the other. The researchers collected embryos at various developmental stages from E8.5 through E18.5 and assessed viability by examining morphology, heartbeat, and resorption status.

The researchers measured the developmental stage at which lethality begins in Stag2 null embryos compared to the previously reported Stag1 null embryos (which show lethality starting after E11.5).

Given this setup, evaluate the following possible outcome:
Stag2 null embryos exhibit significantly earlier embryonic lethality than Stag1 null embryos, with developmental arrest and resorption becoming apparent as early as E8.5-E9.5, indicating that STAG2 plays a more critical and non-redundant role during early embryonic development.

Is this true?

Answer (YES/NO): NO